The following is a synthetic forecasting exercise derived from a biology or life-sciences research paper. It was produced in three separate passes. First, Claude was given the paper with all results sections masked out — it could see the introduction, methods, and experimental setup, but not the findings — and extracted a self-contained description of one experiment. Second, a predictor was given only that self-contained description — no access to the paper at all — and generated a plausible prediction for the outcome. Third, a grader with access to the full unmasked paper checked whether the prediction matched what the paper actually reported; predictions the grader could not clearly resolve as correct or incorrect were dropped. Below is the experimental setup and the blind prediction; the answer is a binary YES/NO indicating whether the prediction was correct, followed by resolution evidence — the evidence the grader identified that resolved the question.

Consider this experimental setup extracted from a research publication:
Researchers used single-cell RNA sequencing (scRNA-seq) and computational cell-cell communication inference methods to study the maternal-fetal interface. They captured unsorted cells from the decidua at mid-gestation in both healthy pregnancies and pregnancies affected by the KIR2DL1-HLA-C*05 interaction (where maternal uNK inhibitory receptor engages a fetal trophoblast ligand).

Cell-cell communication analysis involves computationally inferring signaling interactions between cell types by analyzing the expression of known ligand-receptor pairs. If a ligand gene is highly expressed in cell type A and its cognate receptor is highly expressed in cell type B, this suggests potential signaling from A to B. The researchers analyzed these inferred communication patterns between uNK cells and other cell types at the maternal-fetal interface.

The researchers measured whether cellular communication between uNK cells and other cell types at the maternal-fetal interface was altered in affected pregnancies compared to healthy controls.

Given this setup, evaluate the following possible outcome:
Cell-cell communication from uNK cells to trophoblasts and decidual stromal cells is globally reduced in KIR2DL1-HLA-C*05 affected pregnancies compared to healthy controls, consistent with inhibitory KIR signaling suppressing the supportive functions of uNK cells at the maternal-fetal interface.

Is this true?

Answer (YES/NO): NO